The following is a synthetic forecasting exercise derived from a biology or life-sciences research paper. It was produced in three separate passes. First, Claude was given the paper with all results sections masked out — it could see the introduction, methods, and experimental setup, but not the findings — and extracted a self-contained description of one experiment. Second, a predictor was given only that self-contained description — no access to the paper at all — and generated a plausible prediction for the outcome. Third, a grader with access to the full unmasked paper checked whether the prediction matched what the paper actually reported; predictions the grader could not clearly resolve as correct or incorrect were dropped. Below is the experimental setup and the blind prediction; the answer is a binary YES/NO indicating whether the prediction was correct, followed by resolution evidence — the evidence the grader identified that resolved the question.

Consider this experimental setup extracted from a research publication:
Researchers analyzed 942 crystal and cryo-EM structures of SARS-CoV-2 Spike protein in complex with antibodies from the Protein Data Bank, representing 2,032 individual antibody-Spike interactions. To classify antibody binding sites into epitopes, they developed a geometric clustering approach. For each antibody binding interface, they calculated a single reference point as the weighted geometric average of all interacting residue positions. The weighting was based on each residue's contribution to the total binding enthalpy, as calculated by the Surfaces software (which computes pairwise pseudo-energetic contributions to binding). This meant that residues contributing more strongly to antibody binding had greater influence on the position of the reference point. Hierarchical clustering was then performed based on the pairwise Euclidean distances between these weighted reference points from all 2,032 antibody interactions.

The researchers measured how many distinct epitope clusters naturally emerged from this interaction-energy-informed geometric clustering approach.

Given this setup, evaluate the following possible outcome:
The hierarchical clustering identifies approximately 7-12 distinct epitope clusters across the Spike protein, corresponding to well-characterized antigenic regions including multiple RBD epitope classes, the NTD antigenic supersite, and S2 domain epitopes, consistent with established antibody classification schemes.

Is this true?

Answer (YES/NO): NO